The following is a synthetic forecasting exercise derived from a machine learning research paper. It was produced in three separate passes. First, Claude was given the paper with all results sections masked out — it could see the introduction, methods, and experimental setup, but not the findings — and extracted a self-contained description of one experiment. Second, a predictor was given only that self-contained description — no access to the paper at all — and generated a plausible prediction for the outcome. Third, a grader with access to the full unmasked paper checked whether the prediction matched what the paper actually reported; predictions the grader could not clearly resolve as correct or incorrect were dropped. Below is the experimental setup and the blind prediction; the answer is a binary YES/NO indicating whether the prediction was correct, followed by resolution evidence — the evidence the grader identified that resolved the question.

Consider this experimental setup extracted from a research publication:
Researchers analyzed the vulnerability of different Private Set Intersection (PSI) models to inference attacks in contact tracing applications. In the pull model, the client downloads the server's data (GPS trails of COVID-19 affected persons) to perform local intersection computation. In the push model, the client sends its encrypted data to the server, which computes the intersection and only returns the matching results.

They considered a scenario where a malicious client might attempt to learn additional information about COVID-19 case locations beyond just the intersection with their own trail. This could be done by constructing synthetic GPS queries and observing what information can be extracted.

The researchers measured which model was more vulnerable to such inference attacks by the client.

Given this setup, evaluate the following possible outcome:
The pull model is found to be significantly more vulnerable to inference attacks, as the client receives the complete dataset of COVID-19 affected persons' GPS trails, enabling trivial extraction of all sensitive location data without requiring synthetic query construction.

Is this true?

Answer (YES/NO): NO